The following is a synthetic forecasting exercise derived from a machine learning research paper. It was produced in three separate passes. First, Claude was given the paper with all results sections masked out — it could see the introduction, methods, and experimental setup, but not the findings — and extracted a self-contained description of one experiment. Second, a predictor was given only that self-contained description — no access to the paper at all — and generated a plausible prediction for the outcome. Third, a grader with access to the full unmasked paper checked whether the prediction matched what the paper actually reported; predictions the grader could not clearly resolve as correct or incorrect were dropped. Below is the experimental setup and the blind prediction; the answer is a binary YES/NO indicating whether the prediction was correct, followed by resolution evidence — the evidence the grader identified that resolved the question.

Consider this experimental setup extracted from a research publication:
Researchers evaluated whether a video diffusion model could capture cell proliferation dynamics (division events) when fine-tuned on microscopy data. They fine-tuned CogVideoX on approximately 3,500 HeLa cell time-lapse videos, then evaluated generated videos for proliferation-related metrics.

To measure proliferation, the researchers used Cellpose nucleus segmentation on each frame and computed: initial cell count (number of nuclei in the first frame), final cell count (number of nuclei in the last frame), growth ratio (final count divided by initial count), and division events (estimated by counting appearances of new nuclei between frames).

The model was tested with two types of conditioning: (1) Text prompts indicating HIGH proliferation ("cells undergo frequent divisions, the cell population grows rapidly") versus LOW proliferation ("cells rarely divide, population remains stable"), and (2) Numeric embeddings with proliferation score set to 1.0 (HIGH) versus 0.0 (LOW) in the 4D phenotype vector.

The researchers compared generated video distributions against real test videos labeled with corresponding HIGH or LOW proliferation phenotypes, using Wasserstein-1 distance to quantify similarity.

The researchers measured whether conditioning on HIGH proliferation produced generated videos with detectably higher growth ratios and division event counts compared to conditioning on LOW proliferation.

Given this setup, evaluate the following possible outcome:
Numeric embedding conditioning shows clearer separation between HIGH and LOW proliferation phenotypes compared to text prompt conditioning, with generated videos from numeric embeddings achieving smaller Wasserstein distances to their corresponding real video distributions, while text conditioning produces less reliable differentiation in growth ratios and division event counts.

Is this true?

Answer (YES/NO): NO